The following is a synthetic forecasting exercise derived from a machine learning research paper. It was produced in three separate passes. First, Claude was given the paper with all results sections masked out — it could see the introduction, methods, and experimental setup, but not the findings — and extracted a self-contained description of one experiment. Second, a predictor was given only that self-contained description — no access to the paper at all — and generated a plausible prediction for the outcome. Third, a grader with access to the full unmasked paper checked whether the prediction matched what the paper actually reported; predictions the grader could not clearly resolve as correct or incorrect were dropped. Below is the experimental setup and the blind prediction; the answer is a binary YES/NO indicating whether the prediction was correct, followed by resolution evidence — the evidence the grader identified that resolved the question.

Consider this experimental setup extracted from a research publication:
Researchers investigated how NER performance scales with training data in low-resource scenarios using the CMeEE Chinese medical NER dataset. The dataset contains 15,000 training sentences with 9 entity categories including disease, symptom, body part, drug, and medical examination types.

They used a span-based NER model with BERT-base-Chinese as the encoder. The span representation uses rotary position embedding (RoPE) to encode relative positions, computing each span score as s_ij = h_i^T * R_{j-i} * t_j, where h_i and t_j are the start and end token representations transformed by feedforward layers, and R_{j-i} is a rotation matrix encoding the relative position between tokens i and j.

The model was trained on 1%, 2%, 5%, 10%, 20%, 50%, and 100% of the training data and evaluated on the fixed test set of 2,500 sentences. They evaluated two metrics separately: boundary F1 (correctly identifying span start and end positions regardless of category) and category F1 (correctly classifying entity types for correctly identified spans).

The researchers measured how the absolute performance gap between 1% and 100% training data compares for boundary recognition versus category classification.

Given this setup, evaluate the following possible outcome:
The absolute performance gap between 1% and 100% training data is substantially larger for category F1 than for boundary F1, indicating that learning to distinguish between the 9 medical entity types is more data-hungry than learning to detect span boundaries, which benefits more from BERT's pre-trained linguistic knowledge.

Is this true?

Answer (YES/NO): NO